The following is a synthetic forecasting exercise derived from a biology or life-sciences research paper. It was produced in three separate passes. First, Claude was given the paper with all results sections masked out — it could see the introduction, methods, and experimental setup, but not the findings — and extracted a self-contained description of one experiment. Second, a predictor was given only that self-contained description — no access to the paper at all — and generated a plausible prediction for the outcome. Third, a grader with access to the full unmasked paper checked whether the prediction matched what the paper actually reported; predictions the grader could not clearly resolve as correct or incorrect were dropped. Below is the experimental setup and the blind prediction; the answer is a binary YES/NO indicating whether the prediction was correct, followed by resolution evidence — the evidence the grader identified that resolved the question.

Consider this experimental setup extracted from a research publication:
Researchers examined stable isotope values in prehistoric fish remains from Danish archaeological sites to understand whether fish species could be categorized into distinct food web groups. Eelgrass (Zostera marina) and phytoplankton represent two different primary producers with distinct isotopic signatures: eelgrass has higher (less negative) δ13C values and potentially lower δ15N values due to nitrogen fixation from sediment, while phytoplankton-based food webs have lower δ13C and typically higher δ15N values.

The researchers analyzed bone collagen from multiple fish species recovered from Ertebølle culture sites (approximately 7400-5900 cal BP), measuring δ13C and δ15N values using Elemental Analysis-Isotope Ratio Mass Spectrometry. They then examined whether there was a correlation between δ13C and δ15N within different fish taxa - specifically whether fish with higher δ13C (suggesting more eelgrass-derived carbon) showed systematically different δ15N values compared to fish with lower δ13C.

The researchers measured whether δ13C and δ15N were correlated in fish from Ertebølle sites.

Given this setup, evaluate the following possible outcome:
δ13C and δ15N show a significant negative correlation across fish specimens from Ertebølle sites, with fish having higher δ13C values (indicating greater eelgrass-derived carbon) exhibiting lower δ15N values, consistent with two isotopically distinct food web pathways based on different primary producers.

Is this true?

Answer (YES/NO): YES